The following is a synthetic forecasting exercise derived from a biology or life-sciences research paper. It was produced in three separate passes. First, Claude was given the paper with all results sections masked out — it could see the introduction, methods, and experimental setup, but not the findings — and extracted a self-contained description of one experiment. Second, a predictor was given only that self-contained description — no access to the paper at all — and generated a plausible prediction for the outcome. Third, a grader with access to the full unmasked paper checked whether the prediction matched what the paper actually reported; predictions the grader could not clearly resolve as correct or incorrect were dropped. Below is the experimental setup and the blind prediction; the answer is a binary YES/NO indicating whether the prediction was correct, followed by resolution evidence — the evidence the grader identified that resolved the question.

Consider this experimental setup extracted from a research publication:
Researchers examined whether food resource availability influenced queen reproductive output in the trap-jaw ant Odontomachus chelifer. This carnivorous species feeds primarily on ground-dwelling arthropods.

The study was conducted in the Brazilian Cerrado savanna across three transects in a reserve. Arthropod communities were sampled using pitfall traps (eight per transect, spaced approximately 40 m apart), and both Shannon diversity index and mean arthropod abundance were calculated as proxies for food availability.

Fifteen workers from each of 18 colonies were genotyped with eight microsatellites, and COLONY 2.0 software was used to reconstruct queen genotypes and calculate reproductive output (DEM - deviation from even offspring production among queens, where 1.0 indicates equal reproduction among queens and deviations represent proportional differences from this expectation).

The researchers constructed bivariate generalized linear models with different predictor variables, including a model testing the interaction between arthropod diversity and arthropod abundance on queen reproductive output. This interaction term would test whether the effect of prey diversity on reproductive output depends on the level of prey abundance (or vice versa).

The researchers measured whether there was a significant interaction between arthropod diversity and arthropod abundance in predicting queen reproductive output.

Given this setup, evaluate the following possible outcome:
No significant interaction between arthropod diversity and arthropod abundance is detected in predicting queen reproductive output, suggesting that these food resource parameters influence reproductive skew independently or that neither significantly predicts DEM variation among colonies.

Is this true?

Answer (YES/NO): YES